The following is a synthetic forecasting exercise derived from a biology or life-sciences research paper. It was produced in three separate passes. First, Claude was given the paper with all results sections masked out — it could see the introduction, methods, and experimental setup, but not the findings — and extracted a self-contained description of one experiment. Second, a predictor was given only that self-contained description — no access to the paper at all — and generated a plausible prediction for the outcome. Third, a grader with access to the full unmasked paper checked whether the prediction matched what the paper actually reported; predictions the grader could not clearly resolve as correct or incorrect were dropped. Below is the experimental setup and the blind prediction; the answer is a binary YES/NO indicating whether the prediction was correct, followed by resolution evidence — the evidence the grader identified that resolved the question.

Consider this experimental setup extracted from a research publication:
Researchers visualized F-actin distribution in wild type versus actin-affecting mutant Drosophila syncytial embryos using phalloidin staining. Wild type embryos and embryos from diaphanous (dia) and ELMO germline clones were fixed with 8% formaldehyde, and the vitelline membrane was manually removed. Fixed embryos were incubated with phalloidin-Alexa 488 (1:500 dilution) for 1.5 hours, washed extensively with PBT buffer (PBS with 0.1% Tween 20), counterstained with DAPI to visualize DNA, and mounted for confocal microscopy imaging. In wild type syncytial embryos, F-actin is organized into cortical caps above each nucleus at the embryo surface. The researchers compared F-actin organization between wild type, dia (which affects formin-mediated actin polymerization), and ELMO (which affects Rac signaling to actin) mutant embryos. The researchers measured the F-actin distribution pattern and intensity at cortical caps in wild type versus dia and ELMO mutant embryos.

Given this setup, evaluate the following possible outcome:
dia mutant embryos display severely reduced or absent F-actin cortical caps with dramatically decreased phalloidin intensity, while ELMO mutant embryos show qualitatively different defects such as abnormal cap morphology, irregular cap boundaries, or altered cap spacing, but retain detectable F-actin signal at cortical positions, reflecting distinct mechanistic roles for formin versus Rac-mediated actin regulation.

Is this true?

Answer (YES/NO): NO